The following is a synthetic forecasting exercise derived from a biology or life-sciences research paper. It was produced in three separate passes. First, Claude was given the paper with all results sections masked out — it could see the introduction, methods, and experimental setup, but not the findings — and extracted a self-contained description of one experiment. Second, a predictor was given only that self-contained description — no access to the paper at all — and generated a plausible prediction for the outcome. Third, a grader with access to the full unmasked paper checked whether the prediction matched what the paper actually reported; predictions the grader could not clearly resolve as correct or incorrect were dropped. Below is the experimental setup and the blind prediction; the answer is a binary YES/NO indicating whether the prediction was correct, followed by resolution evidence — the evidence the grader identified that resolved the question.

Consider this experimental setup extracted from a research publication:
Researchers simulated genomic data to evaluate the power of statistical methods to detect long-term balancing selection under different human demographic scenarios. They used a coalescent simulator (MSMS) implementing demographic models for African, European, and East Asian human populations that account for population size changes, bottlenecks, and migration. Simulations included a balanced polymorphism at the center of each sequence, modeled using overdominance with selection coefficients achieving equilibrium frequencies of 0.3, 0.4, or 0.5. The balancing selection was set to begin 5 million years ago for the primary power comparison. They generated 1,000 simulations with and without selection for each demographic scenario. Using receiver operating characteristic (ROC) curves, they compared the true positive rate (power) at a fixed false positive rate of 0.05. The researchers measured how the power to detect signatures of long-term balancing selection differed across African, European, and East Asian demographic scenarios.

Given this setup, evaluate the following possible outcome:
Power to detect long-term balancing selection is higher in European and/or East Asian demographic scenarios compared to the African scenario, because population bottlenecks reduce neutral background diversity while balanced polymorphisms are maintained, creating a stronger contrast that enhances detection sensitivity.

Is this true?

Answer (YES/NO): NO